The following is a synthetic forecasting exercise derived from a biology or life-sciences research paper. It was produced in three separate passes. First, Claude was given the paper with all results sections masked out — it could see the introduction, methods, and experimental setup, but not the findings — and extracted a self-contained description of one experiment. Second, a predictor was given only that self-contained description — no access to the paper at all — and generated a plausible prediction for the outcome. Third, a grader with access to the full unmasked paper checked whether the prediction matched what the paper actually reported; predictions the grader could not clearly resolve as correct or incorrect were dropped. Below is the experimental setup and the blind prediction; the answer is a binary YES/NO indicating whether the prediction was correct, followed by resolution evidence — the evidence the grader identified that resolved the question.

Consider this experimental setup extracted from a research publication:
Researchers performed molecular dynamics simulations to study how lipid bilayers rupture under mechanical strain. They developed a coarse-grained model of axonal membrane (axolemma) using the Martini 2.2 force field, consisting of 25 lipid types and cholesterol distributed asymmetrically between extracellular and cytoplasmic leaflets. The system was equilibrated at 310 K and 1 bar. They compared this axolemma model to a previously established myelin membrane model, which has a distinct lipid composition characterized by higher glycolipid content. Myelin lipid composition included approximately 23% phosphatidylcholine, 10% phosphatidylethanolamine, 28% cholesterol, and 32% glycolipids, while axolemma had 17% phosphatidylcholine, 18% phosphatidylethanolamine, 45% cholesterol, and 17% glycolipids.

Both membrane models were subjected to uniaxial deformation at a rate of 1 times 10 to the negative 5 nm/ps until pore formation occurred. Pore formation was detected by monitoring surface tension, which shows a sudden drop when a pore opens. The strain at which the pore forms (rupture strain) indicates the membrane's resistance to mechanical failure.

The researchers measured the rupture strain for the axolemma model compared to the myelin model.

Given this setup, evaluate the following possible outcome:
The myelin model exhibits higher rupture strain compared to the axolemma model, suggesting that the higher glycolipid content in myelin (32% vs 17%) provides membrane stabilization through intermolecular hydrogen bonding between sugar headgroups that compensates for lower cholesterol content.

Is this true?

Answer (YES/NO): NO